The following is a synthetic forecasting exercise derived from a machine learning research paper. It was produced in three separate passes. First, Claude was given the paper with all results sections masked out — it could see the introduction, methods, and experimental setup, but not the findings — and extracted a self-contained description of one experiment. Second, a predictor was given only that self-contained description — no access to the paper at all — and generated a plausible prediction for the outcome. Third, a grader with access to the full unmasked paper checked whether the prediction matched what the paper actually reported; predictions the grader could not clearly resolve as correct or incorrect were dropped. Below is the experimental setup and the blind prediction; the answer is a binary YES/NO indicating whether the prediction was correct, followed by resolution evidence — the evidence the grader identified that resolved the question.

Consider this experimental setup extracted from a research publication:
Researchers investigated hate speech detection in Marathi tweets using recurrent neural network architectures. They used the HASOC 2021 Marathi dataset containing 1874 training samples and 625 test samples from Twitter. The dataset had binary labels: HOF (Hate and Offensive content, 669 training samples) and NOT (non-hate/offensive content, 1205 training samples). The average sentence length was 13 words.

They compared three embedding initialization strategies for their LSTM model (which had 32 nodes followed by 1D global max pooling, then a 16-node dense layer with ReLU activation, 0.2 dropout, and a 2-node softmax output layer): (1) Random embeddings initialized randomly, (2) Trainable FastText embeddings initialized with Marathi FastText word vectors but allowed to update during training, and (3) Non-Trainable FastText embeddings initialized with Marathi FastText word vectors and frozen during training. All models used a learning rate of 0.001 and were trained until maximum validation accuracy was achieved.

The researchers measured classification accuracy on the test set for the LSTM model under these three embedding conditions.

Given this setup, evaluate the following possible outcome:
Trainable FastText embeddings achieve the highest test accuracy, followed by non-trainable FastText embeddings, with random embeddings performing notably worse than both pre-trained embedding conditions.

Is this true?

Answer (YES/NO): NO